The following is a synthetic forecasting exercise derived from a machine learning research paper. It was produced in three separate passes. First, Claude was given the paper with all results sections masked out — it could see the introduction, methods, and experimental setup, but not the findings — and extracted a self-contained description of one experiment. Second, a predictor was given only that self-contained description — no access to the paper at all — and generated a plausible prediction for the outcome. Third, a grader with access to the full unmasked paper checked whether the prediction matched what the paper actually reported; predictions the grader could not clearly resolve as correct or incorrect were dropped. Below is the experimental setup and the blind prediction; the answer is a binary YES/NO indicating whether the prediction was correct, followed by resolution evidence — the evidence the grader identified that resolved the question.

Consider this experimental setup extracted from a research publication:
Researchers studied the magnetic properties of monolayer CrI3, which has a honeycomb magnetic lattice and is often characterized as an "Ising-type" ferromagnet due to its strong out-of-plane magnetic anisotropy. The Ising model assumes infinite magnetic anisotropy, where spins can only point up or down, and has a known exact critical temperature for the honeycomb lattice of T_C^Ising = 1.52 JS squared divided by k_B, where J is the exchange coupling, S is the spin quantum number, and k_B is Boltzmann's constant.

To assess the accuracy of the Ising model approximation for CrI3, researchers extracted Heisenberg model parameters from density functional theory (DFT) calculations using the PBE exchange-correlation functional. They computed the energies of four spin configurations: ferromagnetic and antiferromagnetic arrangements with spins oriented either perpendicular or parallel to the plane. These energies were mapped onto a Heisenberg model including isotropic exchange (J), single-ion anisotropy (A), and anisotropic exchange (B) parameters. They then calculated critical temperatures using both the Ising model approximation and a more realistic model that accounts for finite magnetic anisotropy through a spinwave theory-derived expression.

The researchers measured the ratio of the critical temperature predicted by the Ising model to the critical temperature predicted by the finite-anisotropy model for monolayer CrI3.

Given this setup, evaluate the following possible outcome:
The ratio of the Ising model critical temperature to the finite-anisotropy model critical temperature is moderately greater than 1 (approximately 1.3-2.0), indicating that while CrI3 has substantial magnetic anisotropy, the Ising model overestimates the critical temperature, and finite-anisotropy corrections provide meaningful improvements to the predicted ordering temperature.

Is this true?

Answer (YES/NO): NO